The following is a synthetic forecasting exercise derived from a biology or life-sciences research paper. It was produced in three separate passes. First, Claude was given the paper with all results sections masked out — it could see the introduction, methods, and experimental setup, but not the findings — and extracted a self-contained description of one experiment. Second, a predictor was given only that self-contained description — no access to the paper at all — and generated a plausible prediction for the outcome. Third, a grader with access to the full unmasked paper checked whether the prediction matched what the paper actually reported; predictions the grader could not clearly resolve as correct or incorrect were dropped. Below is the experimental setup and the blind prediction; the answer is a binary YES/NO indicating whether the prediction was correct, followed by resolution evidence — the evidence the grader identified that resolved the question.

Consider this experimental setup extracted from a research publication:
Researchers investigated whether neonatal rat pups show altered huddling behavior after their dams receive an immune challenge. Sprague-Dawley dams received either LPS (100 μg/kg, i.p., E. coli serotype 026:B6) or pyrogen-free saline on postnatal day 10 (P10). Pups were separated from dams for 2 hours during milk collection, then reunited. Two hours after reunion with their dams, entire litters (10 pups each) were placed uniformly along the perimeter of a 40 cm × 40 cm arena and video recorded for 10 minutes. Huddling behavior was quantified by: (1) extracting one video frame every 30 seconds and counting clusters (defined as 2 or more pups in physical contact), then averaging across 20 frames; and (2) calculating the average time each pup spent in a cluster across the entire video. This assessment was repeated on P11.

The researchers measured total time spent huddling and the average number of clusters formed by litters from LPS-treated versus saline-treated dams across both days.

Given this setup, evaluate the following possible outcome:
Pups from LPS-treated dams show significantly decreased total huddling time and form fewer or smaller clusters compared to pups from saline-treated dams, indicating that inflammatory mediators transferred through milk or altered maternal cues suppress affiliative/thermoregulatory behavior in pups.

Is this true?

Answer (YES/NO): NO